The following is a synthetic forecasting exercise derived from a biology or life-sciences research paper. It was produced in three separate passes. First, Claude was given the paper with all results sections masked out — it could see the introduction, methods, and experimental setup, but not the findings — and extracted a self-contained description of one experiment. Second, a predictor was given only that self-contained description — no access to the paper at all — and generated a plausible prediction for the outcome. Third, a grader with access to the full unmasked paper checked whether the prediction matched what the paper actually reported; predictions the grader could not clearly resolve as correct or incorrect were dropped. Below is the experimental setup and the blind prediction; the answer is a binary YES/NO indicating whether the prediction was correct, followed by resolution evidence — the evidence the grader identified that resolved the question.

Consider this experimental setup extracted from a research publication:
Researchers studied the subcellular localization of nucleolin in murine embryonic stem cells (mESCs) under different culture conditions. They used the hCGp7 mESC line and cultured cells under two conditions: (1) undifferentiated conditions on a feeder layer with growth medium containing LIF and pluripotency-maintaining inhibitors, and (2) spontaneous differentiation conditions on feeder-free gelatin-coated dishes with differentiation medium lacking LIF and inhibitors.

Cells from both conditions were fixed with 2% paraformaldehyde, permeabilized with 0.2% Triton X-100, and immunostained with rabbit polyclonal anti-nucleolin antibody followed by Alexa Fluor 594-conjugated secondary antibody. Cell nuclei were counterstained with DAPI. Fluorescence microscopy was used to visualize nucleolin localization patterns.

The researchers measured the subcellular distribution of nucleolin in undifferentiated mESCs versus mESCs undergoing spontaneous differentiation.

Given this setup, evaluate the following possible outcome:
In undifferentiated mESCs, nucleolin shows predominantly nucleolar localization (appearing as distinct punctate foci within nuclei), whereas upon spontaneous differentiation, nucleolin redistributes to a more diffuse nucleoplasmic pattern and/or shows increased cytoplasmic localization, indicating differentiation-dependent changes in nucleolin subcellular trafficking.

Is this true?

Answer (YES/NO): YES